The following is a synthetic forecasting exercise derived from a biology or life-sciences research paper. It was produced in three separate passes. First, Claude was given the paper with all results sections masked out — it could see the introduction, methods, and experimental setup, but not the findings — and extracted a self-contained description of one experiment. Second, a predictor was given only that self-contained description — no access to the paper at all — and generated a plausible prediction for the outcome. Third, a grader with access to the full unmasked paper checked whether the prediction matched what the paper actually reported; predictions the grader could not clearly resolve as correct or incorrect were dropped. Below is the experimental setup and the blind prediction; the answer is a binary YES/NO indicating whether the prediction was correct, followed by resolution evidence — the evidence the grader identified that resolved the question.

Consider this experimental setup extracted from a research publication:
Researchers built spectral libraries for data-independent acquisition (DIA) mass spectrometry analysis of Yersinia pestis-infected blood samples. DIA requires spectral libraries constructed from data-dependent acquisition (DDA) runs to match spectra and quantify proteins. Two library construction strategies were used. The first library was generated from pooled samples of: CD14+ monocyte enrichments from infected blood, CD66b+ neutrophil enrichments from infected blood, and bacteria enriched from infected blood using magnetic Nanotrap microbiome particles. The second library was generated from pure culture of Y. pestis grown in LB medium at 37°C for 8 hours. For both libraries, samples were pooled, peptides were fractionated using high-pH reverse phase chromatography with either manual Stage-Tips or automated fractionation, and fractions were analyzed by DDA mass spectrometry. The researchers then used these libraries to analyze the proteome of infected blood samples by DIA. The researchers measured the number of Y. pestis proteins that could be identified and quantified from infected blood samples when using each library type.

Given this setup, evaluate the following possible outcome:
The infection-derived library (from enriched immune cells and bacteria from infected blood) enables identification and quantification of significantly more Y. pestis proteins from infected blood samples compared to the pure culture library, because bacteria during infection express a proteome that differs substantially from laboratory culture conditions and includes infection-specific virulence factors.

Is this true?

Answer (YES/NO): NO